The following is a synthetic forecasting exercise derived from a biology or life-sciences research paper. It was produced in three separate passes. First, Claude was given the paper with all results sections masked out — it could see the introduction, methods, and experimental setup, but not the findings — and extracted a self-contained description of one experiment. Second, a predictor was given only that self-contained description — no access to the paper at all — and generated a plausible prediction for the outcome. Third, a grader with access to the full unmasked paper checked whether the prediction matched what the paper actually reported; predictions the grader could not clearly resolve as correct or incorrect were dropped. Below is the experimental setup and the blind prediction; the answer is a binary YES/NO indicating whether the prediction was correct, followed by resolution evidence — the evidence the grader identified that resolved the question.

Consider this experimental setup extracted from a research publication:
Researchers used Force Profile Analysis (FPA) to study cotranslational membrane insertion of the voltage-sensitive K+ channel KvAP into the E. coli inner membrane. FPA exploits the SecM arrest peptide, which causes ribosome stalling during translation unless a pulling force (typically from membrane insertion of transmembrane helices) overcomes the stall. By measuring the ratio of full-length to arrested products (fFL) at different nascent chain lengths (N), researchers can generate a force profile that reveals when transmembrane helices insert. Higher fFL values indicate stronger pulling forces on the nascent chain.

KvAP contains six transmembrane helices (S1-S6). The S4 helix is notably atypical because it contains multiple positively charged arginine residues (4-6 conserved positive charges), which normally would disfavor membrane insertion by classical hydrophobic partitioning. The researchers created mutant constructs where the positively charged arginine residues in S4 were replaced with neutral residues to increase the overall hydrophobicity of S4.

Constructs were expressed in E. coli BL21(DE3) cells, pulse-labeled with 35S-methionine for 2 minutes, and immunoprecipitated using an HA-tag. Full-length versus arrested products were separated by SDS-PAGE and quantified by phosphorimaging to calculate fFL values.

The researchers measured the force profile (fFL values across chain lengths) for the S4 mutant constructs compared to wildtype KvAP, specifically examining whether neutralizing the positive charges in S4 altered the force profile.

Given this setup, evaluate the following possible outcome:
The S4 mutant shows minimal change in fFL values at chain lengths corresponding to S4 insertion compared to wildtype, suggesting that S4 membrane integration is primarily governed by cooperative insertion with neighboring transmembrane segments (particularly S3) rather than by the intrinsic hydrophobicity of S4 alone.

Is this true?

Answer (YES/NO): NO